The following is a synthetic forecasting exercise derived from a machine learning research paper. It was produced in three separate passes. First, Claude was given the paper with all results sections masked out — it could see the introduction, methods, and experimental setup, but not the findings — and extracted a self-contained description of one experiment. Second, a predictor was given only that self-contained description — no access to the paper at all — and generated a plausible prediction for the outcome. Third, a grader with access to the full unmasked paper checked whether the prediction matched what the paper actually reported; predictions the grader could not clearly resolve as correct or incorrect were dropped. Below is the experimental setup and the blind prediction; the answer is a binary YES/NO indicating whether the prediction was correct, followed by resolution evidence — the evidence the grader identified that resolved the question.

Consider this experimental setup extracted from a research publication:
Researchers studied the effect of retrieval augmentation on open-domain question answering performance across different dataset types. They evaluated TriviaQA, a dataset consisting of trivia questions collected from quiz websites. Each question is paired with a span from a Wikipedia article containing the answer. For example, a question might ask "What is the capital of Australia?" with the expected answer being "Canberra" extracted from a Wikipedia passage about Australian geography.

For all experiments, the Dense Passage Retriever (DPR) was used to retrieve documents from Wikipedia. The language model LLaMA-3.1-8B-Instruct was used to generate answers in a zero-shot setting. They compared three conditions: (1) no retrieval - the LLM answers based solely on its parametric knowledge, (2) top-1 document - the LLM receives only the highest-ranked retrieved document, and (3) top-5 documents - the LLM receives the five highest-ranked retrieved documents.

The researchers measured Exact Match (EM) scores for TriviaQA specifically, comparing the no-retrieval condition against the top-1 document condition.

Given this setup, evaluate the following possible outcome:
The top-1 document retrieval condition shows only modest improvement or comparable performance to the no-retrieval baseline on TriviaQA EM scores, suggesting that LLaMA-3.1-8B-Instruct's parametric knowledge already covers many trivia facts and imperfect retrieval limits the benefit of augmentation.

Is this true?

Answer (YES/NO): NO